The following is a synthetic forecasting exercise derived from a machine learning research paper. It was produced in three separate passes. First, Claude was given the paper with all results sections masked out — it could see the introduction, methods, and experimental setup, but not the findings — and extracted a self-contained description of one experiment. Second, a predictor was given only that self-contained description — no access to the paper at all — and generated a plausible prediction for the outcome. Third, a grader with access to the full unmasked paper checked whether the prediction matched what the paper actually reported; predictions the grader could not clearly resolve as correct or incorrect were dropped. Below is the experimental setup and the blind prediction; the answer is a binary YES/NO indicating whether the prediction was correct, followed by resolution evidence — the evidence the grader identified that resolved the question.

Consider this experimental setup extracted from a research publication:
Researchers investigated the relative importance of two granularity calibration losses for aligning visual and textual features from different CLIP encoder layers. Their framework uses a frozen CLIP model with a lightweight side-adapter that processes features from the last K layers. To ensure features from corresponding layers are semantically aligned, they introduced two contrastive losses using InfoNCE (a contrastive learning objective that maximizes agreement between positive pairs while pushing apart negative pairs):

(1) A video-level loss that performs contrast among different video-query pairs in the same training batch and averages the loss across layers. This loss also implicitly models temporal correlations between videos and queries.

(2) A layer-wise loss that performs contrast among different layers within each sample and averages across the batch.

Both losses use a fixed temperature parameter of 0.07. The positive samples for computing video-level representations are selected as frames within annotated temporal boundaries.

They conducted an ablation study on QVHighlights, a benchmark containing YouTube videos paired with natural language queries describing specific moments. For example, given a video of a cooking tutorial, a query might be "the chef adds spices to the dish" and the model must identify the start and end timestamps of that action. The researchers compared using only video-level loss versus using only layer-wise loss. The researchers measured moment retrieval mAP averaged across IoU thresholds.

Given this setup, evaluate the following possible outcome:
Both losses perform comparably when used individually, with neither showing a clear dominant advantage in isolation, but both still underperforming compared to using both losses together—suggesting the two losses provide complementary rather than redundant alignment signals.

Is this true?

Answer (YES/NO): NO